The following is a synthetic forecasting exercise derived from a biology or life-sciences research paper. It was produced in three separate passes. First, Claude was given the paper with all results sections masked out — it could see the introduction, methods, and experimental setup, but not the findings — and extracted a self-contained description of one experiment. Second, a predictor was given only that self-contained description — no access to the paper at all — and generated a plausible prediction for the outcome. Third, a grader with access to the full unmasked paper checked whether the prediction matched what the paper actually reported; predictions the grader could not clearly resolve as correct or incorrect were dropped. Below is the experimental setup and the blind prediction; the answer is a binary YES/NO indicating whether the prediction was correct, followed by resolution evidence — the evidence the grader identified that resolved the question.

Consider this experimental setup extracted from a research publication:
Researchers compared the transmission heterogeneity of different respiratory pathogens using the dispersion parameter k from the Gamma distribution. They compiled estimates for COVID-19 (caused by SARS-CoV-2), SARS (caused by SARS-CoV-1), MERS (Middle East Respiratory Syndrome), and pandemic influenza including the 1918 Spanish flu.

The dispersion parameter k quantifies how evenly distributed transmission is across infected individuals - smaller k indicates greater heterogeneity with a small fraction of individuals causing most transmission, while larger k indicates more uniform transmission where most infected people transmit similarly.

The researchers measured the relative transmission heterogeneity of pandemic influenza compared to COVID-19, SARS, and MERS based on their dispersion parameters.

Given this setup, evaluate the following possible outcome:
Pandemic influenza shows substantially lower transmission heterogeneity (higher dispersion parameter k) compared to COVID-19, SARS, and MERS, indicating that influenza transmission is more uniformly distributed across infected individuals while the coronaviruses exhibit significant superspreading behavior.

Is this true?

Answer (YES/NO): YES